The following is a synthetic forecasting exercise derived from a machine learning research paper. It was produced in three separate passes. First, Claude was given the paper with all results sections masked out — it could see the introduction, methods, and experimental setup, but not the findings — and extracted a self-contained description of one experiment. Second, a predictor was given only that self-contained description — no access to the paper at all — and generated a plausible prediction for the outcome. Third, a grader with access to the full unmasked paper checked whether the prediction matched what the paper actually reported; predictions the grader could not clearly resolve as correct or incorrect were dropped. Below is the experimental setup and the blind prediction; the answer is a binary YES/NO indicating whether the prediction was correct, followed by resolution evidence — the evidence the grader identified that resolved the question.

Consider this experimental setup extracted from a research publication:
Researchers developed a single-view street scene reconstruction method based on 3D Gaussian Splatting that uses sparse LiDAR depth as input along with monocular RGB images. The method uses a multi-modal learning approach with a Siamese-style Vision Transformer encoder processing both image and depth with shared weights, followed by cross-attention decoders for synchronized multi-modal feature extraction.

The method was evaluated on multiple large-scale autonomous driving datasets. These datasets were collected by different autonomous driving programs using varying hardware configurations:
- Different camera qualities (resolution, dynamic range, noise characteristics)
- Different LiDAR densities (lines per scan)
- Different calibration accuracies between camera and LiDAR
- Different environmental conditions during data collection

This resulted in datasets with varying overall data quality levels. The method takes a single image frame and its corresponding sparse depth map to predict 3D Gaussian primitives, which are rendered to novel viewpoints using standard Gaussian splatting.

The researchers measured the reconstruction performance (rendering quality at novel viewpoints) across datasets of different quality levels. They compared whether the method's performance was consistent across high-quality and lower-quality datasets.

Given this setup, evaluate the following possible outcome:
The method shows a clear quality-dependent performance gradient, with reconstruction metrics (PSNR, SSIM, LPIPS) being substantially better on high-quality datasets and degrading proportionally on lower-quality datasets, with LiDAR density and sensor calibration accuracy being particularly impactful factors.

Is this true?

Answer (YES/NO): NO